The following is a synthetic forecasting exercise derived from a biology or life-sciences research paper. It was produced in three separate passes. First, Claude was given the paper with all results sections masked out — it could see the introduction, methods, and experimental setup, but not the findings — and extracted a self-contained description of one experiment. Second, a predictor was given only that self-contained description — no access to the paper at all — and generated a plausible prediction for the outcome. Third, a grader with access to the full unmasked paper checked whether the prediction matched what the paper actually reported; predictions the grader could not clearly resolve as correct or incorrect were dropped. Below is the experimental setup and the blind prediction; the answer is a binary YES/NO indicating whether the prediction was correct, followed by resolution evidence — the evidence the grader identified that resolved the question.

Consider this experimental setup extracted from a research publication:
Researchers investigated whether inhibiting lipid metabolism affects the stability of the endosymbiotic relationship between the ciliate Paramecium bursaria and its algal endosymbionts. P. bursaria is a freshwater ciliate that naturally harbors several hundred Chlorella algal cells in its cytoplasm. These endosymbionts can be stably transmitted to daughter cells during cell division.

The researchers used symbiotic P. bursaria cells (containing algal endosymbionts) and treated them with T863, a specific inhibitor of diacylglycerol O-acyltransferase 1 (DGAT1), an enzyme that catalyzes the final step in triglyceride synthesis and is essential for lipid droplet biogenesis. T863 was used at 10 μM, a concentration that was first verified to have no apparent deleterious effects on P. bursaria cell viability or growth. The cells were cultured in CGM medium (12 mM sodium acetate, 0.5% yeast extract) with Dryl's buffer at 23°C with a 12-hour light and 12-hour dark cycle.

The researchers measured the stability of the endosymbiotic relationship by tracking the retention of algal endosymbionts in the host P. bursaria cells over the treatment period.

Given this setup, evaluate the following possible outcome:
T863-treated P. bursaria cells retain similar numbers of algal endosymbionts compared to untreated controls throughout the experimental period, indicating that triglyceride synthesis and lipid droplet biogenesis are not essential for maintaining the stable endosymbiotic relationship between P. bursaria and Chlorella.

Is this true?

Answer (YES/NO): NO